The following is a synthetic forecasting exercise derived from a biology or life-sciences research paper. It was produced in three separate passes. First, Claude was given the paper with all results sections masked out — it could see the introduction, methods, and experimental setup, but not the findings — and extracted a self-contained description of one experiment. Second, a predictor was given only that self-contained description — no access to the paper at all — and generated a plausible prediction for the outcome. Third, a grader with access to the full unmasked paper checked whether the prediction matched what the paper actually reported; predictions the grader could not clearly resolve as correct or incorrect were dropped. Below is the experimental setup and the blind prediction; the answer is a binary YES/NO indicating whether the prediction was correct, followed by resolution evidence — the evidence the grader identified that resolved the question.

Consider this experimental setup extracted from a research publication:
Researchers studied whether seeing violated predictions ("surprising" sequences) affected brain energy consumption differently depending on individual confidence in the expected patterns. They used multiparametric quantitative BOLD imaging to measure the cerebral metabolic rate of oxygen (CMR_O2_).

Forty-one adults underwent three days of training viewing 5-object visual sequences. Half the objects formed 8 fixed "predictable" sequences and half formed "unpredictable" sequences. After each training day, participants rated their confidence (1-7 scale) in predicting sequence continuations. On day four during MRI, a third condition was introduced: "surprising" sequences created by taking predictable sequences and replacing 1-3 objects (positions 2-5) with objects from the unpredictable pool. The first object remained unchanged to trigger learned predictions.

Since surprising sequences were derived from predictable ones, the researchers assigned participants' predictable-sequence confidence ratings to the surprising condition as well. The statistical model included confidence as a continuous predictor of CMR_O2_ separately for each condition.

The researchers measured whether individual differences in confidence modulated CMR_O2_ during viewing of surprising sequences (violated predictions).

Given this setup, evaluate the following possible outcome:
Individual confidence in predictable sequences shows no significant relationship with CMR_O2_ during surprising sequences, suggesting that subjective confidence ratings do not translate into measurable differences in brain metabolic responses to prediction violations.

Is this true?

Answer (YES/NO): YES